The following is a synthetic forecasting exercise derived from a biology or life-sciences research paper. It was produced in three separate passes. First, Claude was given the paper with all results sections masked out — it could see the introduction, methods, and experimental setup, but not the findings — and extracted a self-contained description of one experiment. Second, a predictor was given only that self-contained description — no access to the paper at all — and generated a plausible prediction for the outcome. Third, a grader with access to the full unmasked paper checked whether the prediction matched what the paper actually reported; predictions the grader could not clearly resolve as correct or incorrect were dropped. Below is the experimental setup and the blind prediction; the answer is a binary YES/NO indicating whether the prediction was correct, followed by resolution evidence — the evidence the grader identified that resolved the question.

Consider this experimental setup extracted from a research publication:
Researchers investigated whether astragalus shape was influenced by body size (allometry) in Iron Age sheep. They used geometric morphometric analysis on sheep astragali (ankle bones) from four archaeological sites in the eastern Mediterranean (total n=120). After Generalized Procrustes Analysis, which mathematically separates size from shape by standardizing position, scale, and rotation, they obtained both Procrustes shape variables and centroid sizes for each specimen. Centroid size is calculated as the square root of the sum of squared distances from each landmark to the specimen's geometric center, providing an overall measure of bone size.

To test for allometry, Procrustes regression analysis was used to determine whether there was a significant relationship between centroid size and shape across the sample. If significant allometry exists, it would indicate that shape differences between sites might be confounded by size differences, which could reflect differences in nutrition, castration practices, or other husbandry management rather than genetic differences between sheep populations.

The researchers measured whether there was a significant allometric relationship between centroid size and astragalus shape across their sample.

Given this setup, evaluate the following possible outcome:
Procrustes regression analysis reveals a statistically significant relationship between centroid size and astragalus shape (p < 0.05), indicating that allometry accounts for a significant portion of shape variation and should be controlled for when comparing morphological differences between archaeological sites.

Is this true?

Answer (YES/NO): NO